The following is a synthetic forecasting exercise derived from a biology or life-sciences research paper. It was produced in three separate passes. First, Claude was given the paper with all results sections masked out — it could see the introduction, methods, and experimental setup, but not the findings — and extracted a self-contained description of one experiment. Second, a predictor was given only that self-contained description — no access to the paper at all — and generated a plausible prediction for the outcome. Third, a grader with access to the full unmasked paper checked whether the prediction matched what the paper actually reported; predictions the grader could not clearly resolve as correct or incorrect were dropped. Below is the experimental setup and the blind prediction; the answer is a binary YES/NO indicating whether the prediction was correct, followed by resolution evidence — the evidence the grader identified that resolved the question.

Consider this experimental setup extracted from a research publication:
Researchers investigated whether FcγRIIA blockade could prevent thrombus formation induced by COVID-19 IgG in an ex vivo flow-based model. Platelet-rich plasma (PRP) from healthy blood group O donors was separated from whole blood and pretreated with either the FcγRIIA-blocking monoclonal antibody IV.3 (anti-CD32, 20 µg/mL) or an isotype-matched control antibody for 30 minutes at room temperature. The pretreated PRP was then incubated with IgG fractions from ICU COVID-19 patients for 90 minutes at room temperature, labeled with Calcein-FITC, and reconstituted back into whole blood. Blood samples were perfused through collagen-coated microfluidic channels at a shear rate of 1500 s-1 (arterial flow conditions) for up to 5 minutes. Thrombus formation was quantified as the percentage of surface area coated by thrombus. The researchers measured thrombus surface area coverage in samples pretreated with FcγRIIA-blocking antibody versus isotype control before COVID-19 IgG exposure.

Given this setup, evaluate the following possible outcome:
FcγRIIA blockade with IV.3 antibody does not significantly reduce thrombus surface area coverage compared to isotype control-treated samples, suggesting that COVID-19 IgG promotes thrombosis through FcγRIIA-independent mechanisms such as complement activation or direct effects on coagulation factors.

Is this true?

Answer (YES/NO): NO